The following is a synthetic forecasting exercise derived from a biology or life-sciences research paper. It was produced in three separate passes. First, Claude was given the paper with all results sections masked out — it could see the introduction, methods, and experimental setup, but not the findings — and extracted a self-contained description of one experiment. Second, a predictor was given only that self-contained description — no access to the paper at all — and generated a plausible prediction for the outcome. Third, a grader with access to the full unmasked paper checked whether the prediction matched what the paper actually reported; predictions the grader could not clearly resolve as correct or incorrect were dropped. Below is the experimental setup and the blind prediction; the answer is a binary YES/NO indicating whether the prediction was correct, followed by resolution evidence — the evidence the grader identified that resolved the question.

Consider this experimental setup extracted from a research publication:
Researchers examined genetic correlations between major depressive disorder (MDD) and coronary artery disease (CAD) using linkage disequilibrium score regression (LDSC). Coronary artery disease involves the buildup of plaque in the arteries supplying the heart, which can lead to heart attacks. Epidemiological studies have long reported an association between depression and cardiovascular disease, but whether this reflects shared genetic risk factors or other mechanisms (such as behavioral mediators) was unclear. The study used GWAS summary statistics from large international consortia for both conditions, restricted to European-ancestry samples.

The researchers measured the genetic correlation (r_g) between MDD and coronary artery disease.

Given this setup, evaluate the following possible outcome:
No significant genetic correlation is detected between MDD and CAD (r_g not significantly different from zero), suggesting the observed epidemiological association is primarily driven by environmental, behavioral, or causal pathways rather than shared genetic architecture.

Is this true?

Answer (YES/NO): NO